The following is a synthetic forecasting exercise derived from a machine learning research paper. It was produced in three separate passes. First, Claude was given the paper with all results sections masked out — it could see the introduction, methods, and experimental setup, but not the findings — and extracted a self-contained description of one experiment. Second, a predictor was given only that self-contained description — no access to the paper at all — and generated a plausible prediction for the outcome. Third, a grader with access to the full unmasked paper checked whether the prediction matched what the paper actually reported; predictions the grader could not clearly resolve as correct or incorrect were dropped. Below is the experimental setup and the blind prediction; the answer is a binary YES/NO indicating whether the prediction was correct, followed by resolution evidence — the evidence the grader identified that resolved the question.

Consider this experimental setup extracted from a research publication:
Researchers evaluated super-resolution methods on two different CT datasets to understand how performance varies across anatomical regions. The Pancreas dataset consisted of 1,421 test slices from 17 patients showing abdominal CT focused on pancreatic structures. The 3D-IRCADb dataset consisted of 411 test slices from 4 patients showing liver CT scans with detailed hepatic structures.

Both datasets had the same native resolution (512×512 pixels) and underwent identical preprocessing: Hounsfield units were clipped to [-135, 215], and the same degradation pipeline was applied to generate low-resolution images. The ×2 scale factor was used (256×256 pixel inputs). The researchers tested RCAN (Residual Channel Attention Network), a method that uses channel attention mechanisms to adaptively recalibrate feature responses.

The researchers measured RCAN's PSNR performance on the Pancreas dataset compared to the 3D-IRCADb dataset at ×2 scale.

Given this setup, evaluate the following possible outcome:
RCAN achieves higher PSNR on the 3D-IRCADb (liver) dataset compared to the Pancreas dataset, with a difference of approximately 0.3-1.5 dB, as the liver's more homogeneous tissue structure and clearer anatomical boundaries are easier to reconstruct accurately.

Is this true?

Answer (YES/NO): NO